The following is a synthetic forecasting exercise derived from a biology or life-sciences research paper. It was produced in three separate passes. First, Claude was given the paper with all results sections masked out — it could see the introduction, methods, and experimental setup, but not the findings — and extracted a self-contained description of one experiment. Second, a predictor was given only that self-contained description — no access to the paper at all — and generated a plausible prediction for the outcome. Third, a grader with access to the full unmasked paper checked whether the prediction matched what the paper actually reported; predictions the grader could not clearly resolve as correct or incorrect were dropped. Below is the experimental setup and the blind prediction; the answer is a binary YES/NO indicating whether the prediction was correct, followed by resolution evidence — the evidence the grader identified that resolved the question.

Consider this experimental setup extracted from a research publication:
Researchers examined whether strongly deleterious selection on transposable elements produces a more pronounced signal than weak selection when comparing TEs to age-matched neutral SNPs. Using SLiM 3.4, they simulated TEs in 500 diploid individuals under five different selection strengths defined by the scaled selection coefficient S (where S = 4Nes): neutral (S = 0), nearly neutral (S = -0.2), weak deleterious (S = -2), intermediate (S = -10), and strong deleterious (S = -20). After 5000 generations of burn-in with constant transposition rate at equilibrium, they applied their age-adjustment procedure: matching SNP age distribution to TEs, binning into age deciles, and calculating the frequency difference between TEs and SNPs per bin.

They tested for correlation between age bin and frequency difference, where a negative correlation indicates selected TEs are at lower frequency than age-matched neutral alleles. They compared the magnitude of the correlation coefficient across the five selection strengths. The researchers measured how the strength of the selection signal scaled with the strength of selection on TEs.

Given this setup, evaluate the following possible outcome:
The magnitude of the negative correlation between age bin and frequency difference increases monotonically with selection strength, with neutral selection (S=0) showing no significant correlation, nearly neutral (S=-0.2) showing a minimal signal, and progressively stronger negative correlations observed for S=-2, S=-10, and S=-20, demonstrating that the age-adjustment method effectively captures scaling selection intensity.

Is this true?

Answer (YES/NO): YES